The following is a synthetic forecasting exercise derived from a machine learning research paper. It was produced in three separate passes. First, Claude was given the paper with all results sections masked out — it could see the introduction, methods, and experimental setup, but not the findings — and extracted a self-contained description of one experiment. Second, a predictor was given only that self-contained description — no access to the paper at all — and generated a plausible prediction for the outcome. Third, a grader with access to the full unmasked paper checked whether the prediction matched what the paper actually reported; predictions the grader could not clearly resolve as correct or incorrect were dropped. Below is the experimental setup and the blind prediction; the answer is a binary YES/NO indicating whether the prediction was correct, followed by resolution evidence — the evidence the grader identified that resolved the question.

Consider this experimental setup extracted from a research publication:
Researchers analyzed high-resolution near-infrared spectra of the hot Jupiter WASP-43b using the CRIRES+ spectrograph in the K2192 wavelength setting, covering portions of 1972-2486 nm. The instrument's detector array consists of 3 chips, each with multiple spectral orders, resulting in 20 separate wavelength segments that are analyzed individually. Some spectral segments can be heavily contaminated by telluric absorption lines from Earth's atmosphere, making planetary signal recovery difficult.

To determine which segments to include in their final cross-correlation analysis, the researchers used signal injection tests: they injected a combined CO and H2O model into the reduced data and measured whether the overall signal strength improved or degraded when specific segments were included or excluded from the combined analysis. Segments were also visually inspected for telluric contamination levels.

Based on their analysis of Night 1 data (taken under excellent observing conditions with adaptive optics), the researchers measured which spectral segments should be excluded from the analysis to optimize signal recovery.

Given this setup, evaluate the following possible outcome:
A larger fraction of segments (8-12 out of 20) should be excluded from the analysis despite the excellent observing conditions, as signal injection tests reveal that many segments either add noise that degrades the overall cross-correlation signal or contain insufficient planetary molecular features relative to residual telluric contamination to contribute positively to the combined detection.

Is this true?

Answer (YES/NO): NO